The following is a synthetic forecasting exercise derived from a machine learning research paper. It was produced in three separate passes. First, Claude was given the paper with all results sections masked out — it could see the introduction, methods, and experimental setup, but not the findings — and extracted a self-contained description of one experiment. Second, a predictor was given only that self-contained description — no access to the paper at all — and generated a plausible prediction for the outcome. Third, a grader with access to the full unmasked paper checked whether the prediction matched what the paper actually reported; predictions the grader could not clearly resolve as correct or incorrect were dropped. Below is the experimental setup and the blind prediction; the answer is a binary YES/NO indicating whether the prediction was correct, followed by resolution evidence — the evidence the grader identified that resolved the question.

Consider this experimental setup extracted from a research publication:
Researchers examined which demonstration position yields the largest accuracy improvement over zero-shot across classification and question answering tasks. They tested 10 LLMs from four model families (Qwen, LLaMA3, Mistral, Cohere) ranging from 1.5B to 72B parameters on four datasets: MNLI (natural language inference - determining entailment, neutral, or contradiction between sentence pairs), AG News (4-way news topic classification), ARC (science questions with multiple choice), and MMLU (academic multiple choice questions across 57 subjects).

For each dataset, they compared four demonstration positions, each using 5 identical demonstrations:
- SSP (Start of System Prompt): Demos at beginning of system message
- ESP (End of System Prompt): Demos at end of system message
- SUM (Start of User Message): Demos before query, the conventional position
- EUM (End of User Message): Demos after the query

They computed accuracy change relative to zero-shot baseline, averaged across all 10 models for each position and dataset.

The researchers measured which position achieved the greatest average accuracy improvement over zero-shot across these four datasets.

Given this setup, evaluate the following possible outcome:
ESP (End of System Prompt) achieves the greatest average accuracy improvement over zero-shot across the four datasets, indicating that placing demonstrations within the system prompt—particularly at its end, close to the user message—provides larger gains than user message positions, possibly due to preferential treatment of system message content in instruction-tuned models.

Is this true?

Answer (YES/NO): NO